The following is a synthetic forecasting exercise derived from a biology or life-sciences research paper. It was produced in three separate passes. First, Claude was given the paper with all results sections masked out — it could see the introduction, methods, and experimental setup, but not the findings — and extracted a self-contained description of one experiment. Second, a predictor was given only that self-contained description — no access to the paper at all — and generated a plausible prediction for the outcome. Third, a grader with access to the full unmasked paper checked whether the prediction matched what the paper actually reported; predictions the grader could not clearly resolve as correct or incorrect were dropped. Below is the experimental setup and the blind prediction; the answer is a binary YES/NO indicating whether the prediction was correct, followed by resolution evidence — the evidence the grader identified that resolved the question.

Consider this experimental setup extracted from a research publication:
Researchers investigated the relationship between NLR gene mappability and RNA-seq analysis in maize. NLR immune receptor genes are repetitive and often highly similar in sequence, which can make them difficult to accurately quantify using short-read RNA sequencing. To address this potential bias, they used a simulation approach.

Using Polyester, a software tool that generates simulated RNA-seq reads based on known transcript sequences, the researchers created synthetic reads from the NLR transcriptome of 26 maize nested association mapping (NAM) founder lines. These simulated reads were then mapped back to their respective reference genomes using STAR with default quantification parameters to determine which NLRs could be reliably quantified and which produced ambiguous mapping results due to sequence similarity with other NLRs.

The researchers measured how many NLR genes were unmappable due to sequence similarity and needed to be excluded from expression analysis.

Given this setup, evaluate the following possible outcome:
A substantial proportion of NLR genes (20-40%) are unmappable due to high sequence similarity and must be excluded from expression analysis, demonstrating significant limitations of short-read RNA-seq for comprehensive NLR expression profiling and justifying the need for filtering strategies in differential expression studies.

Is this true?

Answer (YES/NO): NO